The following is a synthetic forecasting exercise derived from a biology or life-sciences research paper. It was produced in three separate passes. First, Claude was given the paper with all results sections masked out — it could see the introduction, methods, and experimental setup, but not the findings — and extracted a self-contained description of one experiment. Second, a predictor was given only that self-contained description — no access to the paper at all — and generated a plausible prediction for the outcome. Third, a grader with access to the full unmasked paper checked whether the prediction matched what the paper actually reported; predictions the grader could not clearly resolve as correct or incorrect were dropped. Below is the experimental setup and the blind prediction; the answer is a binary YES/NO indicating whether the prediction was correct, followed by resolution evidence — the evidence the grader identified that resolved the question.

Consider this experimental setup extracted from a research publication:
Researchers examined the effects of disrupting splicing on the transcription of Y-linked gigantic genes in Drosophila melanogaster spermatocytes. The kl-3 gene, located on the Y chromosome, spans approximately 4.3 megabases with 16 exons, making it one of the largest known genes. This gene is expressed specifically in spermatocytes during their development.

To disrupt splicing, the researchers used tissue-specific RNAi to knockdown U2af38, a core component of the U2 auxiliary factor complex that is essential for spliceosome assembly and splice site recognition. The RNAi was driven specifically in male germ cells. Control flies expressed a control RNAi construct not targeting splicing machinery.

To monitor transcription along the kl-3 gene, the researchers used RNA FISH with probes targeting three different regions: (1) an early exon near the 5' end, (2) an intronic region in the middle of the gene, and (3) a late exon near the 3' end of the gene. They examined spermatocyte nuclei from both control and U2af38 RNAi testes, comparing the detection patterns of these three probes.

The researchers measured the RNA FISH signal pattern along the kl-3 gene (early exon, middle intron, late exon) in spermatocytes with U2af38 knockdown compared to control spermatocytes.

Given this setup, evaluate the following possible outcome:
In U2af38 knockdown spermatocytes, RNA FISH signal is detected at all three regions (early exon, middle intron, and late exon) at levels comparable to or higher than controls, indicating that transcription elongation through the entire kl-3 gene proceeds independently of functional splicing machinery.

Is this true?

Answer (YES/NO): NO